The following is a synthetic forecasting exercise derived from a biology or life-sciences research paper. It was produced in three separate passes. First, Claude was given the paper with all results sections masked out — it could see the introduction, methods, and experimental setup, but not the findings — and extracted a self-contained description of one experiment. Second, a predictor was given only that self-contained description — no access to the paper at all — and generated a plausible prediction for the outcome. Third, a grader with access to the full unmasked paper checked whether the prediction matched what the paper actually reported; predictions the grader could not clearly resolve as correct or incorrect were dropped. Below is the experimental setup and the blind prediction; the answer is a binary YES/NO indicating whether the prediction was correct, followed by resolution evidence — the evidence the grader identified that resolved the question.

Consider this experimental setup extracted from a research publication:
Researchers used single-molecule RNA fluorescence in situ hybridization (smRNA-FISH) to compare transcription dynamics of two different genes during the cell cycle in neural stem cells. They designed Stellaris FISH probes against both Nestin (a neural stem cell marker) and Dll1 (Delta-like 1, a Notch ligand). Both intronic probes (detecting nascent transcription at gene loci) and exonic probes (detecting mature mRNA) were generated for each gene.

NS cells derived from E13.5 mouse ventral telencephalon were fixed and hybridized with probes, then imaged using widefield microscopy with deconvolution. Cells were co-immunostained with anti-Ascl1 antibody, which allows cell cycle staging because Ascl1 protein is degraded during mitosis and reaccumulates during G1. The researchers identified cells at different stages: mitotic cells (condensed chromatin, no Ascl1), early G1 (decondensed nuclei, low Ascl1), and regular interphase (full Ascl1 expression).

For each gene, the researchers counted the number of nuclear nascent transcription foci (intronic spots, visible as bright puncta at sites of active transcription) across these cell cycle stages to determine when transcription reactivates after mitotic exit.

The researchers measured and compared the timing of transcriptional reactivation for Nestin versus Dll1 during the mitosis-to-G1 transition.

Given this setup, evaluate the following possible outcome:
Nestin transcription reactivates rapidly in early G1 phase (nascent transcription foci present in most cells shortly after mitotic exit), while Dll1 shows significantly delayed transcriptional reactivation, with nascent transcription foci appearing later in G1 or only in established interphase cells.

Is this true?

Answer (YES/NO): NO